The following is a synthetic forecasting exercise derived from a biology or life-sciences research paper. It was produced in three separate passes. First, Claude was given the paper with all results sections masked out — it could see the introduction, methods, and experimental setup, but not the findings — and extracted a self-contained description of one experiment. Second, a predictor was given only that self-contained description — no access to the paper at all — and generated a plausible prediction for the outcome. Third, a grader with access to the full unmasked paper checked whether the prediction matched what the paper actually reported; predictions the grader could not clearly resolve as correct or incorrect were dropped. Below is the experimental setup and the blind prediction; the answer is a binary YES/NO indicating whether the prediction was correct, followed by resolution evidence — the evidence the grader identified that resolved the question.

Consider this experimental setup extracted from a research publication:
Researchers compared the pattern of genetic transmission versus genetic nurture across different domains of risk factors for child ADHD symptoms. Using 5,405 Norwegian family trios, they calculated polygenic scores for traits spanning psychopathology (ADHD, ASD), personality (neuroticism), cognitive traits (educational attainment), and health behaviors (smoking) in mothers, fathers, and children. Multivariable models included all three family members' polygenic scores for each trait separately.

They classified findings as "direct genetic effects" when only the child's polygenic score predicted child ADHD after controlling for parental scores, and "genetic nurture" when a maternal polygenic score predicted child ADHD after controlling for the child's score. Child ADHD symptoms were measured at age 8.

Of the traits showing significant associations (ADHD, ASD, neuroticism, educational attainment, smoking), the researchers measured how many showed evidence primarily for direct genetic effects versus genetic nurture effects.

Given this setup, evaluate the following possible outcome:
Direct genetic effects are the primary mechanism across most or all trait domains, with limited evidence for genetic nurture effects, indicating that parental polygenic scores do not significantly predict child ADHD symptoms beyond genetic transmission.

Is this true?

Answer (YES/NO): NO